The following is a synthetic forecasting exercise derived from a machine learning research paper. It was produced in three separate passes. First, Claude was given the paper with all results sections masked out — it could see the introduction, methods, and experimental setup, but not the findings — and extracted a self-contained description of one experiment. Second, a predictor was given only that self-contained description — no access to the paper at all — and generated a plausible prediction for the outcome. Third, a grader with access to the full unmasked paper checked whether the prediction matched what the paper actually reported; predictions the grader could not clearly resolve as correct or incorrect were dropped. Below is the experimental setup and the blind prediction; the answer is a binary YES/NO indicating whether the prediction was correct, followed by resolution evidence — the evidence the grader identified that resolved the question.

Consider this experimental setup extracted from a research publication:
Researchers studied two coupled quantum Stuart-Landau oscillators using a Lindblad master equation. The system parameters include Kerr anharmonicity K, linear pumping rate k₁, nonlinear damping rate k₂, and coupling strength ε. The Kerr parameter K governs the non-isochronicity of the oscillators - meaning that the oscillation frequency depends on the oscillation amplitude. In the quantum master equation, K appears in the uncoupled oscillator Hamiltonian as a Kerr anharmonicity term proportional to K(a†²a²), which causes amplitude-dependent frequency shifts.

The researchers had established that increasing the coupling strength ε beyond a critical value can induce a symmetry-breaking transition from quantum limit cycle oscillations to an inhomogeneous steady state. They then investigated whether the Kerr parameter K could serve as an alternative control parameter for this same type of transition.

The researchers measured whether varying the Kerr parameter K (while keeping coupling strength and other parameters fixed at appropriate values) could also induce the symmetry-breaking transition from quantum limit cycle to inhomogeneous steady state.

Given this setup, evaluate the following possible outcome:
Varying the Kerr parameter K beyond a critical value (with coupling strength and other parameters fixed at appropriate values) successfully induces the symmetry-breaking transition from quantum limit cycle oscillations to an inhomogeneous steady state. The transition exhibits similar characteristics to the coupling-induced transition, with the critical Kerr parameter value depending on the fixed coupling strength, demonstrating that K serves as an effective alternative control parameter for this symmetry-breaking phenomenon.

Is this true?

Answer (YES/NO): NO